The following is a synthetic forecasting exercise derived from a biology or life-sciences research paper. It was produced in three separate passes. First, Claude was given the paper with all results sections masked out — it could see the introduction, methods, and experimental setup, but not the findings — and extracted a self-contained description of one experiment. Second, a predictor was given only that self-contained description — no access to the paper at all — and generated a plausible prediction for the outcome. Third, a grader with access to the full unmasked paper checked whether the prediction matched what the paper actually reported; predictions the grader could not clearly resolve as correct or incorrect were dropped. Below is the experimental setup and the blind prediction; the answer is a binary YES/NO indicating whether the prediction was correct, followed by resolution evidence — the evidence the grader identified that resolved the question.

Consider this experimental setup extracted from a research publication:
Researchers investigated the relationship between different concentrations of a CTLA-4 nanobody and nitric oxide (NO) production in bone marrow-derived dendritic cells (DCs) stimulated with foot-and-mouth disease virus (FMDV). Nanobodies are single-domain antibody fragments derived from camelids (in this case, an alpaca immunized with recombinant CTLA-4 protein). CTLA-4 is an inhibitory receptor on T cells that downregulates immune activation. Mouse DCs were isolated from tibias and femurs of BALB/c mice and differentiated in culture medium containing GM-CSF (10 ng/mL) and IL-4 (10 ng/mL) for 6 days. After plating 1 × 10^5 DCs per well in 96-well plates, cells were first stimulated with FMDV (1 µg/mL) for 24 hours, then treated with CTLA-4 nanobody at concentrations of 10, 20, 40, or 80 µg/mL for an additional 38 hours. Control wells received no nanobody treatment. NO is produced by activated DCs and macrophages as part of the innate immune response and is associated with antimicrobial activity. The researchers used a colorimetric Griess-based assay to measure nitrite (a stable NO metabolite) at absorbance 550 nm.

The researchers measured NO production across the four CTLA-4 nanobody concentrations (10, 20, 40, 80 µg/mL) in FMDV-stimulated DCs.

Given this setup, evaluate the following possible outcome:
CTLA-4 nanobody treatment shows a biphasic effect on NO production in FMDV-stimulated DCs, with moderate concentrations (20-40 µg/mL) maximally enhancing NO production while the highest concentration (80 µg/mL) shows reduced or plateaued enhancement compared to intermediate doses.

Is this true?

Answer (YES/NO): NO